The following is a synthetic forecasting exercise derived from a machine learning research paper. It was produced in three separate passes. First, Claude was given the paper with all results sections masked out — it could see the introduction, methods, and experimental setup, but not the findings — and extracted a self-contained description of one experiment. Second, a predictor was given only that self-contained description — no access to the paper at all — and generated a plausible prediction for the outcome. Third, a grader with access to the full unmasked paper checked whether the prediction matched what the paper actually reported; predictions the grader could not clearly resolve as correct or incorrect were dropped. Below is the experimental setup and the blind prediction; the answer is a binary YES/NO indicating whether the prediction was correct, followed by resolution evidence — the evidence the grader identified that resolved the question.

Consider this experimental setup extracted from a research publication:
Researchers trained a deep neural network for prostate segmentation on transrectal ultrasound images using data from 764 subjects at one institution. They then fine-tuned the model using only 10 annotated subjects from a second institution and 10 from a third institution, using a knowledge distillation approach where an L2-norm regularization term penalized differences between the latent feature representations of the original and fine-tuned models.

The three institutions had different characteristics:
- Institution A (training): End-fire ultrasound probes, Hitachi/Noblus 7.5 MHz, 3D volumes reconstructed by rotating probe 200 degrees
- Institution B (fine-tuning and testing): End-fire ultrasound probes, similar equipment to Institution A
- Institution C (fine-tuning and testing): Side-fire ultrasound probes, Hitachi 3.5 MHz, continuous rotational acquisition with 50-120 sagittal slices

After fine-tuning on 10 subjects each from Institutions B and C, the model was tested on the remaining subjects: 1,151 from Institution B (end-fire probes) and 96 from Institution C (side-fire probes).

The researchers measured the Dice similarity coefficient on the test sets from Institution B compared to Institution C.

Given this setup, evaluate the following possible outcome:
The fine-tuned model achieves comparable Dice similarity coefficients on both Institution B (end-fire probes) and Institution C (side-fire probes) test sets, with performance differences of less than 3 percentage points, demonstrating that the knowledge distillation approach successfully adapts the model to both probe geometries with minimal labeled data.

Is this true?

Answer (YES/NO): NO